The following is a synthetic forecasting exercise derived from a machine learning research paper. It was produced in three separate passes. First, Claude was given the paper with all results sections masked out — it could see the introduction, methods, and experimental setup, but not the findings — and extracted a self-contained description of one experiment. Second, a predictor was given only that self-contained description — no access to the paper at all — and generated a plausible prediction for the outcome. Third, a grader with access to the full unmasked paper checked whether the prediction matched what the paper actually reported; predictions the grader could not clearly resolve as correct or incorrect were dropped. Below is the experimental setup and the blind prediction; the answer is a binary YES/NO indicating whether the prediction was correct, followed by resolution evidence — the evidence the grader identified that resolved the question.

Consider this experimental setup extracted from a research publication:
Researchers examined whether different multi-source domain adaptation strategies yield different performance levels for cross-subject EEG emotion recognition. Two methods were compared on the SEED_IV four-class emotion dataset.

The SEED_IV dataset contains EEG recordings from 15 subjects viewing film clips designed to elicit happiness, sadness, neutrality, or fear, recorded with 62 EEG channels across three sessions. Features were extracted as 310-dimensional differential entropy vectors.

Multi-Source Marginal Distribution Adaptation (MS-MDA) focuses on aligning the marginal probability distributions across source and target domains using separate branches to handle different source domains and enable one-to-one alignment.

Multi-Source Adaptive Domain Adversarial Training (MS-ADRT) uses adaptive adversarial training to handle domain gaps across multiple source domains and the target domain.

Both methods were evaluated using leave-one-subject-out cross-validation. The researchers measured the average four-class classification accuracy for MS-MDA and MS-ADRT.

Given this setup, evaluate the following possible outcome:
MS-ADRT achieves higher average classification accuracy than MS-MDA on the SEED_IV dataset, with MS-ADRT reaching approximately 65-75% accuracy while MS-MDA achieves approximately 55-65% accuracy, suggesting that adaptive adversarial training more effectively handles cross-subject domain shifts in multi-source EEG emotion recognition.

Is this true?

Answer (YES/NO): YES